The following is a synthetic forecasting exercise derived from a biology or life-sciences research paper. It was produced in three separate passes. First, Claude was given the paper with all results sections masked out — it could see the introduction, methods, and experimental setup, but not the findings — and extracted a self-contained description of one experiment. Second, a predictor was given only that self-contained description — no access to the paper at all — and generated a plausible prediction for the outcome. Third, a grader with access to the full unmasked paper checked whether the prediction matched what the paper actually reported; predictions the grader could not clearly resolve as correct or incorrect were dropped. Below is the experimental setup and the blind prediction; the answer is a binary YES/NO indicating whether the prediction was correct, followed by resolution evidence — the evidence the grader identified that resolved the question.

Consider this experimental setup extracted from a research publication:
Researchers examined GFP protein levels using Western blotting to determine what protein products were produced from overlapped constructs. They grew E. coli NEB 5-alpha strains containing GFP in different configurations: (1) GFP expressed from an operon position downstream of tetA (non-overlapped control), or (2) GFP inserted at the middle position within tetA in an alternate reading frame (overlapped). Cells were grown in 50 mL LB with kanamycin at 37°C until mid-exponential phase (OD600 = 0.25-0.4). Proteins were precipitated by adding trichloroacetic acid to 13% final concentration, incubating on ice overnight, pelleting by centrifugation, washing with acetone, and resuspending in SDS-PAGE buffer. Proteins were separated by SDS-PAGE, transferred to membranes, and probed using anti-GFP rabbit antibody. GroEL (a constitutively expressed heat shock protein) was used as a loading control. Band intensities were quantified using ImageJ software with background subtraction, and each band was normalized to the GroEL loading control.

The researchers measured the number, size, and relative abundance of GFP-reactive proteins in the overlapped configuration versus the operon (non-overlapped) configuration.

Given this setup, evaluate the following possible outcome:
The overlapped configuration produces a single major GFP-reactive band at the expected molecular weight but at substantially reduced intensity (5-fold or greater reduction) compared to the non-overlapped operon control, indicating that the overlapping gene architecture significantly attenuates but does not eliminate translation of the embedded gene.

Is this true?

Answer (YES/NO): NO